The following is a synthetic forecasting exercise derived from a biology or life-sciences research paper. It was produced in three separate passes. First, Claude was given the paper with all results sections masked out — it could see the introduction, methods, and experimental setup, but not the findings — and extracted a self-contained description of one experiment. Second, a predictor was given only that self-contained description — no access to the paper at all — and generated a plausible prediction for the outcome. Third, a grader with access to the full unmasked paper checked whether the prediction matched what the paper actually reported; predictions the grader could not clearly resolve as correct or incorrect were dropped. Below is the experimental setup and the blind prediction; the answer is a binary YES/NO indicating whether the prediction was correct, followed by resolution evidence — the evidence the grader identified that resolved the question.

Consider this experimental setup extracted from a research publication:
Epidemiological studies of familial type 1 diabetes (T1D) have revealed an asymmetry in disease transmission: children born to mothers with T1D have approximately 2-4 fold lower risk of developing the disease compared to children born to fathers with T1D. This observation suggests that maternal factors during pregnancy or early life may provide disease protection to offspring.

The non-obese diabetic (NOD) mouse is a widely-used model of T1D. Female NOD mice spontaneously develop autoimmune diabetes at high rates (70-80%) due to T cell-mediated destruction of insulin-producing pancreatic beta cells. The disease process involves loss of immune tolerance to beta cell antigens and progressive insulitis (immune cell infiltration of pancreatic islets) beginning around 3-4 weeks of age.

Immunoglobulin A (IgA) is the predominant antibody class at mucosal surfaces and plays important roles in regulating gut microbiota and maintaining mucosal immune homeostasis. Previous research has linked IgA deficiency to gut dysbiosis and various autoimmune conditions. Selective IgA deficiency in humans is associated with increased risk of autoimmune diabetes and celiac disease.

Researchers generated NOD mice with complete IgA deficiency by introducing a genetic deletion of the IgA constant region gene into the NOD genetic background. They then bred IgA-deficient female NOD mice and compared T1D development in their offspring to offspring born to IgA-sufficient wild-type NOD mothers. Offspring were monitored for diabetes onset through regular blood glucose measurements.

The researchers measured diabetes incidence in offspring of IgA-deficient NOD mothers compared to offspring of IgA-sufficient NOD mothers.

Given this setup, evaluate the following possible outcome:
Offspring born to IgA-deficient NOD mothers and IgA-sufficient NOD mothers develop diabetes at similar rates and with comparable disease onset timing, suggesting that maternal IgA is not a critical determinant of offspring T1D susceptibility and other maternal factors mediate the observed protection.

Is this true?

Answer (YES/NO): NO